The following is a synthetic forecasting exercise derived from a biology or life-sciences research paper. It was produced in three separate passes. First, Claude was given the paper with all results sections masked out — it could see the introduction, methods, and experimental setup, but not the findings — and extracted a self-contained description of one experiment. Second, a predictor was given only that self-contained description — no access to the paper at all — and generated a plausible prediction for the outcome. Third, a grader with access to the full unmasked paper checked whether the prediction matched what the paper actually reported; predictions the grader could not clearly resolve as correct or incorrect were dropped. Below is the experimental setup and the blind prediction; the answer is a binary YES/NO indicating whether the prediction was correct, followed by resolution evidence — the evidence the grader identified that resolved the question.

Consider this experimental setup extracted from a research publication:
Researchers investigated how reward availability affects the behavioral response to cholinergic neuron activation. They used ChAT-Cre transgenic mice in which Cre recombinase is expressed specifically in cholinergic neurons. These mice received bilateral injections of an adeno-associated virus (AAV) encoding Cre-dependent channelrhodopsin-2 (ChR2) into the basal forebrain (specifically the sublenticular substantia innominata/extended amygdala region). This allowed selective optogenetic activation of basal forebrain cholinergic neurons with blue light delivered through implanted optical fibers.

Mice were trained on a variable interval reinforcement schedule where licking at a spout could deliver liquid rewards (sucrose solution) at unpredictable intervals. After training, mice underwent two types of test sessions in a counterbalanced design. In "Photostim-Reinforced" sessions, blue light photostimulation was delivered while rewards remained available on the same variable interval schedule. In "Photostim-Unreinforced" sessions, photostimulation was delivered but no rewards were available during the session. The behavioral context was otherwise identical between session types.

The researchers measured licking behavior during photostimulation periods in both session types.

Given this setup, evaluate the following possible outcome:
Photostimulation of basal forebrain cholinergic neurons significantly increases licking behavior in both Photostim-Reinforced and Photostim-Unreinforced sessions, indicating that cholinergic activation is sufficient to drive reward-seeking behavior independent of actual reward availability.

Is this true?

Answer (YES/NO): NO